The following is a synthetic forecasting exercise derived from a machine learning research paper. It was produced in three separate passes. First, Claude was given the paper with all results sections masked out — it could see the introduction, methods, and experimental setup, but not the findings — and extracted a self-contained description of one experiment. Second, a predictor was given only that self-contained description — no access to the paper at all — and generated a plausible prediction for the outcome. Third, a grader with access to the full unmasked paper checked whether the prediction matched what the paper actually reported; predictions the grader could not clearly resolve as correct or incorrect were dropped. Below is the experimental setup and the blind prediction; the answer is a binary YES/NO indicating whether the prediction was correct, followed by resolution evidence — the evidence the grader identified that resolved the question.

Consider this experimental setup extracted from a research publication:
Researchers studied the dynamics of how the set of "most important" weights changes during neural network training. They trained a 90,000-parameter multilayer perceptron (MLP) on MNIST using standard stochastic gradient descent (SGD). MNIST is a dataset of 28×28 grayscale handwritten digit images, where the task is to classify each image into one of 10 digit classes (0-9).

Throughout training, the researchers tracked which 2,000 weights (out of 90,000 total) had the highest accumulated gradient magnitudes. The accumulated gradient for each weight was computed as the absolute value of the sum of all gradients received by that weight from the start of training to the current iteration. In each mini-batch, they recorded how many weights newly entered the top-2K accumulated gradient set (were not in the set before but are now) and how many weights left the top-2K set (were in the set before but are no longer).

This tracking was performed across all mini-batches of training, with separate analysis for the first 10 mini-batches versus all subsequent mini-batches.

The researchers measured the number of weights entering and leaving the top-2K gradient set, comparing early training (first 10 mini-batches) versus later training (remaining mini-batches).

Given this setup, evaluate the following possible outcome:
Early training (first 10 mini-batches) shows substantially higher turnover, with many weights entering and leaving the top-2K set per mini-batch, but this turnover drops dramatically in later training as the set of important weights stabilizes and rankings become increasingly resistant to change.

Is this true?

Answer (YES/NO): YES